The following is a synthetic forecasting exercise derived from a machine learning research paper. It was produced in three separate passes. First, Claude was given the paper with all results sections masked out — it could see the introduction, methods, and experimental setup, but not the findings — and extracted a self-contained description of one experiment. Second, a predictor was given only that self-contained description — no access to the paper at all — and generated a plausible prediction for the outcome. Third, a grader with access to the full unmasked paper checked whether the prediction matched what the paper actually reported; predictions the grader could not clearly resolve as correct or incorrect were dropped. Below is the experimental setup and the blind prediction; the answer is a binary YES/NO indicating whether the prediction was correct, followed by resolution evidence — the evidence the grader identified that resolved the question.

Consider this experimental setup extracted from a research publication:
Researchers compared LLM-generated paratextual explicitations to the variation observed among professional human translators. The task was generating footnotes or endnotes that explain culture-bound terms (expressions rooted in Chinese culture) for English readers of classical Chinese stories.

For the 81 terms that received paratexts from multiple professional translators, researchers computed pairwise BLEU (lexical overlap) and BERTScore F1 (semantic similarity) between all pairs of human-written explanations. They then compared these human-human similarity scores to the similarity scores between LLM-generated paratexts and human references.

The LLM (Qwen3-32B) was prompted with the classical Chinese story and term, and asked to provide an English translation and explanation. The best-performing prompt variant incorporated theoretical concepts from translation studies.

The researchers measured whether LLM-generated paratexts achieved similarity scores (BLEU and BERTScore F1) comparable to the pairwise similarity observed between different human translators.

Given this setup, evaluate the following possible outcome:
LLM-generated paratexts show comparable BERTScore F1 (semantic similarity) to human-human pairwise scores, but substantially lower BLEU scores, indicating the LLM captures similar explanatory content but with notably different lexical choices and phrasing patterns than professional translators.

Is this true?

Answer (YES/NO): NO